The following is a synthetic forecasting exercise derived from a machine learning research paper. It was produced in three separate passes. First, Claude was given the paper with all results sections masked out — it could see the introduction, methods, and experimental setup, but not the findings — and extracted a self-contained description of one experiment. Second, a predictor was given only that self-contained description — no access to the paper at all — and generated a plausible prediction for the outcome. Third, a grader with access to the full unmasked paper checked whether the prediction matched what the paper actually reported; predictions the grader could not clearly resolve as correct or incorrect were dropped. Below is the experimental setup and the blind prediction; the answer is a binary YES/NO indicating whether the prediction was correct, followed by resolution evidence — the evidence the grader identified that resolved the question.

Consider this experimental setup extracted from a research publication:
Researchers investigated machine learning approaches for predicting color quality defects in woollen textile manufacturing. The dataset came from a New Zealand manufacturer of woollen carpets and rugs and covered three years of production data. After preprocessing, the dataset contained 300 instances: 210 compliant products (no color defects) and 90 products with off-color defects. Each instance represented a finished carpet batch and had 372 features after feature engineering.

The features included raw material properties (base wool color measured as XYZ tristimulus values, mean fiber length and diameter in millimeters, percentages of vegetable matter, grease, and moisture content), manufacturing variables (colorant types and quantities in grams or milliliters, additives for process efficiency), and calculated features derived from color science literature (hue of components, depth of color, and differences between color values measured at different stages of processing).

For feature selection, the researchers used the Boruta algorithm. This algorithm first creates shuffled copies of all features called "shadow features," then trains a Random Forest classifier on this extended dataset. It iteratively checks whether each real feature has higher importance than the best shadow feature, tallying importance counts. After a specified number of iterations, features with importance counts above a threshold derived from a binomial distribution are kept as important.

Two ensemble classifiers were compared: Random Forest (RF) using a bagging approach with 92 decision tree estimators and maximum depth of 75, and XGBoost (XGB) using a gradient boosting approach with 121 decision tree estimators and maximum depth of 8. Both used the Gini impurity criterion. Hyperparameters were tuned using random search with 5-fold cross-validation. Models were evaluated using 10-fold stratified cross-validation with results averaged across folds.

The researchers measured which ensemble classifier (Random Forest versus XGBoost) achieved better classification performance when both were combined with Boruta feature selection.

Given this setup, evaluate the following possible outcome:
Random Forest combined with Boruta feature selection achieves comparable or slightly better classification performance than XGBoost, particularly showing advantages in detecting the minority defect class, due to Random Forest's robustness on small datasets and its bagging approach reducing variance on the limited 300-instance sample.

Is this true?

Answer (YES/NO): YES